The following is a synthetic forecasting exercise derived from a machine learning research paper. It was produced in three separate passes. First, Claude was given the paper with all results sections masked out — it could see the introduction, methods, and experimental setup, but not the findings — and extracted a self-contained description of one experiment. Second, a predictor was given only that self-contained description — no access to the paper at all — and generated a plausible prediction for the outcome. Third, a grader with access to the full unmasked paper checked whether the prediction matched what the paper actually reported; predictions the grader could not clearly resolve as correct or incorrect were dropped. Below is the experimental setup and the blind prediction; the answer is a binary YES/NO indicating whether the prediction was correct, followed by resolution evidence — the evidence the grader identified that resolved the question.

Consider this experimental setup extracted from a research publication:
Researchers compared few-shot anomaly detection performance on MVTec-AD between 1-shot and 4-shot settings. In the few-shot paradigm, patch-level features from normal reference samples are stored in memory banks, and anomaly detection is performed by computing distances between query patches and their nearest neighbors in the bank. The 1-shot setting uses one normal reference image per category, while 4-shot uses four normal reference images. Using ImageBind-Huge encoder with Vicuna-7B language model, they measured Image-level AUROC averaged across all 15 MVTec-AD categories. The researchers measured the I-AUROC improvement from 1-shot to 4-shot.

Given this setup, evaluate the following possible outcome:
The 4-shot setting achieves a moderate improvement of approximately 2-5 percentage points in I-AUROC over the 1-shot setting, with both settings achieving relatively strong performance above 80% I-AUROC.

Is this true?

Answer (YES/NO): YES